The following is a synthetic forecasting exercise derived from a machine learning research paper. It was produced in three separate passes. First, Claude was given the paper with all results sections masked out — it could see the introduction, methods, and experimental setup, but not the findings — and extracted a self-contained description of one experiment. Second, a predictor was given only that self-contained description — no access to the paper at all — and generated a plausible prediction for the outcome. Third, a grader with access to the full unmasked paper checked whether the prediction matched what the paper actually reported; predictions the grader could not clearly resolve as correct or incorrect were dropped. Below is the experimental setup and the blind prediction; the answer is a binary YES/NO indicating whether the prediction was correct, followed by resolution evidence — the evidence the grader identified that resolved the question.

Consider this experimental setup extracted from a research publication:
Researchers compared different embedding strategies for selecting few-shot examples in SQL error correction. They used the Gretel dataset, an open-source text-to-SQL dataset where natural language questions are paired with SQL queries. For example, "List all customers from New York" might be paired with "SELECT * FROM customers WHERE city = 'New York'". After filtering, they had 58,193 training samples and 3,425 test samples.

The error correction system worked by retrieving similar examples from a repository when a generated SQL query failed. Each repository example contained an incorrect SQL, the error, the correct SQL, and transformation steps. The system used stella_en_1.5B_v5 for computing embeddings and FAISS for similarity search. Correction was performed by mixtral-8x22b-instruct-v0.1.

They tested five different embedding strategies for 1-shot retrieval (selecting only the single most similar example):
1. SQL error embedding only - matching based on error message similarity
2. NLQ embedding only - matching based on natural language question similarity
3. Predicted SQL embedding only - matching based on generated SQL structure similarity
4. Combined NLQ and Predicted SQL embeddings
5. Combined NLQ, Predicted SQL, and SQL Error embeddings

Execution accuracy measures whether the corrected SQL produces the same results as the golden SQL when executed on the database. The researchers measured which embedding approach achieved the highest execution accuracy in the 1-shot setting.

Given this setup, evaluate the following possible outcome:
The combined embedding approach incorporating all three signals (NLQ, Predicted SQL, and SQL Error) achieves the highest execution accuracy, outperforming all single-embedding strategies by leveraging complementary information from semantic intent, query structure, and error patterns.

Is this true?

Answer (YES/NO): NO